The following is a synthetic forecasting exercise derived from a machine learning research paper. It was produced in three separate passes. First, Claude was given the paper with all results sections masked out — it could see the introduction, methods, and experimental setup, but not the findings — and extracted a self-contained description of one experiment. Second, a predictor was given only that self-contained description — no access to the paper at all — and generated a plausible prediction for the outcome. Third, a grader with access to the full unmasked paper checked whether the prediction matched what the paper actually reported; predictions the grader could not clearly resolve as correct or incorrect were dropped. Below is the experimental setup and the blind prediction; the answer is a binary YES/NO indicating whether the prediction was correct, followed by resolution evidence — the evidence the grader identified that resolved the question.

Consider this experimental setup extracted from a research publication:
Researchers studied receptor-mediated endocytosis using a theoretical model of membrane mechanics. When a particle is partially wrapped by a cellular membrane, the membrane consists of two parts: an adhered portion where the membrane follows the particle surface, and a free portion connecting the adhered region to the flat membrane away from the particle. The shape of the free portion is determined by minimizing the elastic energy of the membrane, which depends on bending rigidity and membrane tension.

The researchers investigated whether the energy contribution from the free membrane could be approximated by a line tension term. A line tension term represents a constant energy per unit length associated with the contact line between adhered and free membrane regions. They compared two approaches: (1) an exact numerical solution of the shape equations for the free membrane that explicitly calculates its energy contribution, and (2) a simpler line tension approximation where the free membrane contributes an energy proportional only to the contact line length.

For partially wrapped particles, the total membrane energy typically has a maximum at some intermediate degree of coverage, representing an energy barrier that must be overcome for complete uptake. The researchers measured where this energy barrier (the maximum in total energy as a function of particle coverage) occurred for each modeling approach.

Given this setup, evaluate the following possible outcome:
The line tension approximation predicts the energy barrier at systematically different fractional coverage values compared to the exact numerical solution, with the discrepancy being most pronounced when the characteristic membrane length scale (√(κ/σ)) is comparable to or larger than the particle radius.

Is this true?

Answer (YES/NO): NO